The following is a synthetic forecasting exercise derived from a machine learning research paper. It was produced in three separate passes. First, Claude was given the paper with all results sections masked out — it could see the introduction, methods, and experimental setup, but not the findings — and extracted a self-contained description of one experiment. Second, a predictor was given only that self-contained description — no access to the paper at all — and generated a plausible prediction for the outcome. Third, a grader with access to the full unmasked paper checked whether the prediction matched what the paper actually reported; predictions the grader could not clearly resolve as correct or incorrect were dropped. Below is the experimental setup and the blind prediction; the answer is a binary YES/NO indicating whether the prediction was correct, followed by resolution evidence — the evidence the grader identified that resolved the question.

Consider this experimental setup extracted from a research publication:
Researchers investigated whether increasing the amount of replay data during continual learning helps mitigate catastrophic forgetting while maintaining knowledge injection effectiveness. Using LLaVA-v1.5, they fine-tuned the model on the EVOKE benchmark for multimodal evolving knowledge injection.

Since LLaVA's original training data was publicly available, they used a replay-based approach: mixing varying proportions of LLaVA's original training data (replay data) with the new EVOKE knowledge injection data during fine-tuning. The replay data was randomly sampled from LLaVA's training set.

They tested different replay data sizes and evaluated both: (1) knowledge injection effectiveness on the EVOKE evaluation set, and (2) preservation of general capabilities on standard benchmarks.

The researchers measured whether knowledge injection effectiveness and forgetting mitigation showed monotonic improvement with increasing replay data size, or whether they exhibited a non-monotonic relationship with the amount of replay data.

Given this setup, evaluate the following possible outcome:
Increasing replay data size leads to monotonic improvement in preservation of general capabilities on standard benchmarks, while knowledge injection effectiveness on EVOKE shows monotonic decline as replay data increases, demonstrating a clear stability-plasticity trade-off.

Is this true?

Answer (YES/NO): NO